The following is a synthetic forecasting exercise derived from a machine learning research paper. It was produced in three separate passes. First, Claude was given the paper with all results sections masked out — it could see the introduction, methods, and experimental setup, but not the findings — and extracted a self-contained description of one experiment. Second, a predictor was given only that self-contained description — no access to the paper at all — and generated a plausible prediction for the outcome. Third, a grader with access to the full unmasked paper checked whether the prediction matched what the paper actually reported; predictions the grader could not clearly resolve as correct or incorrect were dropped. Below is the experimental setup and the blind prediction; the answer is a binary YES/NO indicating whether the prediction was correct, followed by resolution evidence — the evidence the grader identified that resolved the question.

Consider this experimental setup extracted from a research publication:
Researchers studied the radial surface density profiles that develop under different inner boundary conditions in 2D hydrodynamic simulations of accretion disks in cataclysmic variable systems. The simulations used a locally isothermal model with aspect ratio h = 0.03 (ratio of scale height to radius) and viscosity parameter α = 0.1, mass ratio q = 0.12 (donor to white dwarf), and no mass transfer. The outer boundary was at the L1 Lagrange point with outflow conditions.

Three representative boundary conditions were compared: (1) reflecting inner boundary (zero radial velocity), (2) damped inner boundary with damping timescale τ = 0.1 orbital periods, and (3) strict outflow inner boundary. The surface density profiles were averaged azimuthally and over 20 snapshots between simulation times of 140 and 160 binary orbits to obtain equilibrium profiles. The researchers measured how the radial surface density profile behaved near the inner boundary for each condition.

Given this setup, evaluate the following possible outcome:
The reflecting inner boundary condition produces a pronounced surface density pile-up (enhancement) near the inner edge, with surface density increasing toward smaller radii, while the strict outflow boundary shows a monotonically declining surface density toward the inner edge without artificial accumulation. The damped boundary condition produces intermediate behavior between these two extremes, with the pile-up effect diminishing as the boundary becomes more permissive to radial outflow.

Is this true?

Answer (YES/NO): NO